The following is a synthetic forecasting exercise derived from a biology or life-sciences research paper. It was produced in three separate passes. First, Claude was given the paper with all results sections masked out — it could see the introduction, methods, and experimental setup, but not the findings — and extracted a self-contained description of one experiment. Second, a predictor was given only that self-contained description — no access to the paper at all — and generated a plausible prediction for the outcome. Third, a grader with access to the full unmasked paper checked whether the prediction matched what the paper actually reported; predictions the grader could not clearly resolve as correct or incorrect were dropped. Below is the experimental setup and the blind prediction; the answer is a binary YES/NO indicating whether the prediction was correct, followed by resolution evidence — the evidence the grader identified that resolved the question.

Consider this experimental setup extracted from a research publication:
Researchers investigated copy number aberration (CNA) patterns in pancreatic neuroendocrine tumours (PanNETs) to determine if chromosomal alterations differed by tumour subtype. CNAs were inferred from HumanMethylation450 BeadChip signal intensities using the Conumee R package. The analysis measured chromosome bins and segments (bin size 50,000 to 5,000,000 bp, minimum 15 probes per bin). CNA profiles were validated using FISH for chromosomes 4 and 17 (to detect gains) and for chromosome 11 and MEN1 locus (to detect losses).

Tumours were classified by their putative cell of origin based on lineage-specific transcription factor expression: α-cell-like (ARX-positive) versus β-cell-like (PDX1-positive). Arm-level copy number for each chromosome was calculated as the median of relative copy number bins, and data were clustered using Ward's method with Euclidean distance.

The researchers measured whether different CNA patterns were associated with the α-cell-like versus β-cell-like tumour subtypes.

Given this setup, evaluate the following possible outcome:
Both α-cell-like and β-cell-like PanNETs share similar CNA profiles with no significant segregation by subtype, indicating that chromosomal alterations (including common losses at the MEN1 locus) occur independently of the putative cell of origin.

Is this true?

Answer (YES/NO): NO